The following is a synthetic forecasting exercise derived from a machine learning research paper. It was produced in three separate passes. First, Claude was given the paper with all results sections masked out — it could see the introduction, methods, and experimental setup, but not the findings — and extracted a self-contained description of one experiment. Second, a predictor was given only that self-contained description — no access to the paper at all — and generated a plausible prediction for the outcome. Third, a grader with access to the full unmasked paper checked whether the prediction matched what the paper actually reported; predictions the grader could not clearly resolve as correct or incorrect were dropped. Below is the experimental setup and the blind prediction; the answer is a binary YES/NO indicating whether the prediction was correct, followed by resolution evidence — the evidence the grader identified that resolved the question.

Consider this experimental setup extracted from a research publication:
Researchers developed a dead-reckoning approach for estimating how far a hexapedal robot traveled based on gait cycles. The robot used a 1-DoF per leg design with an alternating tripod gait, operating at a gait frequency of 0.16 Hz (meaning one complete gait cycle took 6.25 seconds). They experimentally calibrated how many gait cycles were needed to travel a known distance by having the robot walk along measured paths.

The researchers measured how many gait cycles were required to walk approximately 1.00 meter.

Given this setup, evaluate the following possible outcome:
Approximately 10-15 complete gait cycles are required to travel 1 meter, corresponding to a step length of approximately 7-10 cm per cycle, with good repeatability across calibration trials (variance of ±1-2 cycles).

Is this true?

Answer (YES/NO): NO